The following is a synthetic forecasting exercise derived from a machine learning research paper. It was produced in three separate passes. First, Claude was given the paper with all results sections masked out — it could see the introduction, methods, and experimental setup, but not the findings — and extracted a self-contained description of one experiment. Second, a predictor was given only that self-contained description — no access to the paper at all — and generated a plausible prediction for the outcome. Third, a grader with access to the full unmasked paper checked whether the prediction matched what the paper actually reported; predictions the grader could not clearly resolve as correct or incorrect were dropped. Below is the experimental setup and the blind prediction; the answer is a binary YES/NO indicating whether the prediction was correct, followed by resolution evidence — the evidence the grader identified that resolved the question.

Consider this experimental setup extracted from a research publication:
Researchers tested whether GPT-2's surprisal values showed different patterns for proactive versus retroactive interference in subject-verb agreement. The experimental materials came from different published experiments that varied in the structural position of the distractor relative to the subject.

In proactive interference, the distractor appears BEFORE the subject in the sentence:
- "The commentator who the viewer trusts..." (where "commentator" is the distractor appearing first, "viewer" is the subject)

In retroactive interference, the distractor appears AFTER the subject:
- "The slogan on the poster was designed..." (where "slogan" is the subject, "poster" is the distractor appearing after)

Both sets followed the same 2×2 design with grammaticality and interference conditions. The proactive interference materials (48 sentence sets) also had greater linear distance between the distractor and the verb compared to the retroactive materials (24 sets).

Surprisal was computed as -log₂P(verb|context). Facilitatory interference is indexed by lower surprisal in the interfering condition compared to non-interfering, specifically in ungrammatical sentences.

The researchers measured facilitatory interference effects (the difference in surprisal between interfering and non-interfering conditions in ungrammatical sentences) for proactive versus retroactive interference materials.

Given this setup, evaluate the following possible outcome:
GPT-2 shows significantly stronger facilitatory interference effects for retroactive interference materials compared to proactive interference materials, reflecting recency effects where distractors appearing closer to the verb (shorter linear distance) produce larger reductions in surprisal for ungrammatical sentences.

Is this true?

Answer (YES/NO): YES